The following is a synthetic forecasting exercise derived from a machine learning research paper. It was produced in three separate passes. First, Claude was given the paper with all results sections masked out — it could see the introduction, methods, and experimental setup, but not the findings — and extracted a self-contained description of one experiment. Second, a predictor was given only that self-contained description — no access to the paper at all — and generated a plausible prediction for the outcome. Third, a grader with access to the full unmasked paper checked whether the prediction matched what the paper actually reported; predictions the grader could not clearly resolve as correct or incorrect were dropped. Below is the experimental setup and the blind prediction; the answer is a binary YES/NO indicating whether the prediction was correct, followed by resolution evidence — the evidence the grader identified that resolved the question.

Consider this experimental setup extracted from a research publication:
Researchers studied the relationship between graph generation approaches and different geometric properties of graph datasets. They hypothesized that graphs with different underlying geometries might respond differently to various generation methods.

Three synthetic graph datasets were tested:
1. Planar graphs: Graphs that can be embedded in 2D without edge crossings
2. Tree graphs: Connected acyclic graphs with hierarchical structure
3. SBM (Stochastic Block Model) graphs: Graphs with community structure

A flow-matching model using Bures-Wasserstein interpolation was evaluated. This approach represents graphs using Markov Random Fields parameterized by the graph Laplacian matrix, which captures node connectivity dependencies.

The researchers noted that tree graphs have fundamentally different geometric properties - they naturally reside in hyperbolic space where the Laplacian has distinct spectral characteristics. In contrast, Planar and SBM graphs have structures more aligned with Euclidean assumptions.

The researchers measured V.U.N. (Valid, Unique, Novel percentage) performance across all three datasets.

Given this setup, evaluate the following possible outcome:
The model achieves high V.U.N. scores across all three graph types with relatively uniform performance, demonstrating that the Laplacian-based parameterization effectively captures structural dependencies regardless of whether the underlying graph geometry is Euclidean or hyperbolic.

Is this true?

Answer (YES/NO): NO